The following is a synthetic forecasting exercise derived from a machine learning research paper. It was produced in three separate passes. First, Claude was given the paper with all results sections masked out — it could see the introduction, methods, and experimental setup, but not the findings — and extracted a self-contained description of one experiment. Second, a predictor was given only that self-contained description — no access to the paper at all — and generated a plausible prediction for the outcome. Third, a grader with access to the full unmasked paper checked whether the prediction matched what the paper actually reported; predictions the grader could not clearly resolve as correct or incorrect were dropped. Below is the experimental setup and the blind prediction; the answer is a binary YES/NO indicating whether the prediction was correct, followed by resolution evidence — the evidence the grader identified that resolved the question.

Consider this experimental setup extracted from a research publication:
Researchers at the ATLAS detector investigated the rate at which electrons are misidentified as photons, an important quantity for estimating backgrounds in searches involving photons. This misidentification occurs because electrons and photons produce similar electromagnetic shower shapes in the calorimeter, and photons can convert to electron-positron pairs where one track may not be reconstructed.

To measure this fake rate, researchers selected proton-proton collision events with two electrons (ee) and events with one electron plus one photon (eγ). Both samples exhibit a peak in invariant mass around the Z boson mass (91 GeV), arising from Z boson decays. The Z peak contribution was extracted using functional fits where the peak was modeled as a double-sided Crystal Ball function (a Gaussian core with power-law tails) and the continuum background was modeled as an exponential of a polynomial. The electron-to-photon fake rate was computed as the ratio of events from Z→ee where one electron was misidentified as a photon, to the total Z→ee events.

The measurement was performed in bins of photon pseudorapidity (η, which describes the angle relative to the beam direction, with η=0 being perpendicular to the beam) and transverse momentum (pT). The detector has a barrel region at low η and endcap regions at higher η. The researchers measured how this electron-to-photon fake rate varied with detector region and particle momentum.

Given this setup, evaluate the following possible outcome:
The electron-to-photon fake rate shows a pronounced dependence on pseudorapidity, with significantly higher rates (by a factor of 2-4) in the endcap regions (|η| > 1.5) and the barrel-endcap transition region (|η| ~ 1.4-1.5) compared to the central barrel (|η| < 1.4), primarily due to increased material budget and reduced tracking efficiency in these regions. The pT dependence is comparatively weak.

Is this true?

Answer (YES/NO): NO